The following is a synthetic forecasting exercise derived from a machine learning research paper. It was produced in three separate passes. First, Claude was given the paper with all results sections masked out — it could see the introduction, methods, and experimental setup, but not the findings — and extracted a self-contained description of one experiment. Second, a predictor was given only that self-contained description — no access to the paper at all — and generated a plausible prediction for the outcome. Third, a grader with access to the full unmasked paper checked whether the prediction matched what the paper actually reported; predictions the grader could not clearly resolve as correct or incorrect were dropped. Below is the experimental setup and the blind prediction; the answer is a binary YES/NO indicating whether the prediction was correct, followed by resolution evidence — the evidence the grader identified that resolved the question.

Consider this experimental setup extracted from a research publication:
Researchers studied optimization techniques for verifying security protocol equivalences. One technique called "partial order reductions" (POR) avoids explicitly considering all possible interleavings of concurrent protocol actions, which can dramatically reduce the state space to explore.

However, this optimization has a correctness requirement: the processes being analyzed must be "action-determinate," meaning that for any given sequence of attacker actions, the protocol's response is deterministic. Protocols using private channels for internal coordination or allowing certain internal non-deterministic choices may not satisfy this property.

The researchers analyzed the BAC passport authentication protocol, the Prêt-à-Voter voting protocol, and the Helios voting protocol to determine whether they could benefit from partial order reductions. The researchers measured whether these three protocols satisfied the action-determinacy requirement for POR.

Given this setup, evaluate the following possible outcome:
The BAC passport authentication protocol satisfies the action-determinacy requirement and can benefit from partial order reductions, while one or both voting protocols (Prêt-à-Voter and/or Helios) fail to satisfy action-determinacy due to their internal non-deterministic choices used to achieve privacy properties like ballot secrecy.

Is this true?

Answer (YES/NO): NO